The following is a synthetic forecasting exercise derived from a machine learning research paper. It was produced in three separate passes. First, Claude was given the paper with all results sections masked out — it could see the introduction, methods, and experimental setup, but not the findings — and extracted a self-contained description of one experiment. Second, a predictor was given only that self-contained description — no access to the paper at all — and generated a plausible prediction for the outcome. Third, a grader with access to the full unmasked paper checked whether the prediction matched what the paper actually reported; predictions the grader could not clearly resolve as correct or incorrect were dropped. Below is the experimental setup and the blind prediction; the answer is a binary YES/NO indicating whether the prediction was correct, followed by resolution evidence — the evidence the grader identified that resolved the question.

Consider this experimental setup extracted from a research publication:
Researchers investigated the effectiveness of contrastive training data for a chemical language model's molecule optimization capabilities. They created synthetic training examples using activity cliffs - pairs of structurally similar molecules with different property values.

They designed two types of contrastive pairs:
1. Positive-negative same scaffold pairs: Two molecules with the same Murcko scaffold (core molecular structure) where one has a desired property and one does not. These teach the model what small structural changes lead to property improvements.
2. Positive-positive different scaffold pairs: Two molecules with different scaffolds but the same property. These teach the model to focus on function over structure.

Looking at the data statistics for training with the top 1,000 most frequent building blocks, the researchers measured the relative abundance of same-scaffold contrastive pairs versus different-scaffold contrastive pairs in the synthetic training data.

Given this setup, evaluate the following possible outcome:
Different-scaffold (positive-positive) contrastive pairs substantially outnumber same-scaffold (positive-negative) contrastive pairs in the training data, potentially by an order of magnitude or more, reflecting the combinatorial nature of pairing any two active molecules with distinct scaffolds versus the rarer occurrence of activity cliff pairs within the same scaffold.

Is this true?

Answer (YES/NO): YES